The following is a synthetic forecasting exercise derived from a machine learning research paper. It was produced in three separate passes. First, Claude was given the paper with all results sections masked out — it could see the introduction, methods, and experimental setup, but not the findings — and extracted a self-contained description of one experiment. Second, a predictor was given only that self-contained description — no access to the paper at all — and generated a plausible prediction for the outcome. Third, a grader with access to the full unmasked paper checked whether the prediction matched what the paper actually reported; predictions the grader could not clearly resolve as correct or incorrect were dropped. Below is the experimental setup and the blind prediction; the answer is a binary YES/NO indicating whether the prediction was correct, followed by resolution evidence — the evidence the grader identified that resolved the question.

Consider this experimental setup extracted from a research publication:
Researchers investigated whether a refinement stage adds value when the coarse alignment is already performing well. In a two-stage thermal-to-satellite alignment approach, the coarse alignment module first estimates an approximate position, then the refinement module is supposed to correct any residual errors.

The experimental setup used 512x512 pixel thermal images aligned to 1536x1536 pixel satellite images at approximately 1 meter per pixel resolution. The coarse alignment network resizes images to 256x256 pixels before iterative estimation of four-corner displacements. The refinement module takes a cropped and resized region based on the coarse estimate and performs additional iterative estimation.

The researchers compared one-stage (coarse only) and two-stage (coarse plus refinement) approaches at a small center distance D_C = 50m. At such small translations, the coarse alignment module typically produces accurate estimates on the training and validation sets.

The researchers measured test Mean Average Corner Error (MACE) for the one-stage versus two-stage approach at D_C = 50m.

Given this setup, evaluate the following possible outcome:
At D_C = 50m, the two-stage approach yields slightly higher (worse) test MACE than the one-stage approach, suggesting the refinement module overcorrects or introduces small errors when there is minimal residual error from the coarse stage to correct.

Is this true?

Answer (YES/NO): YES